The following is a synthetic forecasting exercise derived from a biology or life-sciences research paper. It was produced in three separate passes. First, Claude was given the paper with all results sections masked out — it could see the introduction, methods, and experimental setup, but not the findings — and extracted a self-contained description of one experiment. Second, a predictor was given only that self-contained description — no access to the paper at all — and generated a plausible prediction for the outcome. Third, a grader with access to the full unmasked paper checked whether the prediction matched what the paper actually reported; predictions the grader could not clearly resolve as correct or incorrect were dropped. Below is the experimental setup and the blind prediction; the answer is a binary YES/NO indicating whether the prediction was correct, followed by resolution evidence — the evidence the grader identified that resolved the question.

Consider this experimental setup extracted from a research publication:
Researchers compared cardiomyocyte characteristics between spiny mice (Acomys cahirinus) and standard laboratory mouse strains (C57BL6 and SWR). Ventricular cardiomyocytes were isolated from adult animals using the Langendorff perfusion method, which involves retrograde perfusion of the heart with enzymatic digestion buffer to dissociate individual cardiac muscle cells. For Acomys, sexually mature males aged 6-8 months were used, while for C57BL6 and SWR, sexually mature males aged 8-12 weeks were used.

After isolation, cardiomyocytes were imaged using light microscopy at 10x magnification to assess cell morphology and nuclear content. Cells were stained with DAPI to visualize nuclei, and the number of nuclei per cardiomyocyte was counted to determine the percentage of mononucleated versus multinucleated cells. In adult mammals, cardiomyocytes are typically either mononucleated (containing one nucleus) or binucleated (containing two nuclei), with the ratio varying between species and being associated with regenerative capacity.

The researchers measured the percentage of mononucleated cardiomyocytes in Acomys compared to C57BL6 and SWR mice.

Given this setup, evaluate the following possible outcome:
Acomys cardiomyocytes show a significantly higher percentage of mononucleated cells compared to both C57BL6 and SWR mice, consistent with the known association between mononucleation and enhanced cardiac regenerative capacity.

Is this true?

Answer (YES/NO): YES